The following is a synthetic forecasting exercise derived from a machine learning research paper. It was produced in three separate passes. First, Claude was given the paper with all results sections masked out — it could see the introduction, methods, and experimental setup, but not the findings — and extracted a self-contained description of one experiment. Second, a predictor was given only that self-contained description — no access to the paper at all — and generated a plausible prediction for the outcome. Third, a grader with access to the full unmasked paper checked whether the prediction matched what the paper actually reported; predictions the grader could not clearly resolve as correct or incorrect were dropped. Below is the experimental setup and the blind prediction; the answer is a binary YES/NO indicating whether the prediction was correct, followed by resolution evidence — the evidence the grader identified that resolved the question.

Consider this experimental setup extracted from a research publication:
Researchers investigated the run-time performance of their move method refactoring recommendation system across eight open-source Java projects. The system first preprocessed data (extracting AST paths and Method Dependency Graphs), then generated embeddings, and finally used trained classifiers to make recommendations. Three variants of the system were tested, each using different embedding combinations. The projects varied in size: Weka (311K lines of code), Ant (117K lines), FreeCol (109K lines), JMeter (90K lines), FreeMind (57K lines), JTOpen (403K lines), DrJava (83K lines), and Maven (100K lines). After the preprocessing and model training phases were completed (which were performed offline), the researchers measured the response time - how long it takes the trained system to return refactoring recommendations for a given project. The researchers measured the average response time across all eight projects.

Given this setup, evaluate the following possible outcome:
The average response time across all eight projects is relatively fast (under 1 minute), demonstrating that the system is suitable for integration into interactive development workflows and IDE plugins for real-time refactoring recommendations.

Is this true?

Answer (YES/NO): YES